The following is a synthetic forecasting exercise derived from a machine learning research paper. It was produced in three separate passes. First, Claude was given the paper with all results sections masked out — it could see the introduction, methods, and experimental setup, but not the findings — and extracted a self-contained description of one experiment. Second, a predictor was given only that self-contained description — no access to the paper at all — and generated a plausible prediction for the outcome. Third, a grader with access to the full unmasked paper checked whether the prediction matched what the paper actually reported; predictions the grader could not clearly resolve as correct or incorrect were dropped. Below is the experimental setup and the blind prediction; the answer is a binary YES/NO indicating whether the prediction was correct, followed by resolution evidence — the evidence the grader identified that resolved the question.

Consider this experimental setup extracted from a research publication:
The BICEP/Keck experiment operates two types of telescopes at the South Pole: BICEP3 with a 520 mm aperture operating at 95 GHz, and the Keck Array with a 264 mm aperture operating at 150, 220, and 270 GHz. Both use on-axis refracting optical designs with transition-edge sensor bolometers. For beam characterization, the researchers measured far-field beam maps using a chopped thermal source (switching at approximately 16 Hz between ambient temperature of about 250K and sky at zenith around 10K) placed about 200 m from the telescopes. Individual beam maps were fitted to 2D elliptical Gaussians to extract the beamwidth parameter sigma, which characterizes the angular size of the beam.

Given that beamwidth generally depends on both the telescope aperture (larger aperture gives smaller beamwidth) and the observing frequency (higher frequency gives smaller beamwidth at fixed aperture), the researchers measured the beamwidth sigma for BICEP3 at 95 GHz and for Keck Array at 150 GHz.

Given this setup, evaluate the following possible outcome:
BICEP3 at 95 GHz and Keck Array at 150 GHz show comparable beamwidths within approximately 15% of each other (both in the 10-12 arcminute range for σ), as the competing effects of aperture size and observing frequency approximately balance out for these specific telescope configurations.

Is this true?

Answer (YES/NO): NO